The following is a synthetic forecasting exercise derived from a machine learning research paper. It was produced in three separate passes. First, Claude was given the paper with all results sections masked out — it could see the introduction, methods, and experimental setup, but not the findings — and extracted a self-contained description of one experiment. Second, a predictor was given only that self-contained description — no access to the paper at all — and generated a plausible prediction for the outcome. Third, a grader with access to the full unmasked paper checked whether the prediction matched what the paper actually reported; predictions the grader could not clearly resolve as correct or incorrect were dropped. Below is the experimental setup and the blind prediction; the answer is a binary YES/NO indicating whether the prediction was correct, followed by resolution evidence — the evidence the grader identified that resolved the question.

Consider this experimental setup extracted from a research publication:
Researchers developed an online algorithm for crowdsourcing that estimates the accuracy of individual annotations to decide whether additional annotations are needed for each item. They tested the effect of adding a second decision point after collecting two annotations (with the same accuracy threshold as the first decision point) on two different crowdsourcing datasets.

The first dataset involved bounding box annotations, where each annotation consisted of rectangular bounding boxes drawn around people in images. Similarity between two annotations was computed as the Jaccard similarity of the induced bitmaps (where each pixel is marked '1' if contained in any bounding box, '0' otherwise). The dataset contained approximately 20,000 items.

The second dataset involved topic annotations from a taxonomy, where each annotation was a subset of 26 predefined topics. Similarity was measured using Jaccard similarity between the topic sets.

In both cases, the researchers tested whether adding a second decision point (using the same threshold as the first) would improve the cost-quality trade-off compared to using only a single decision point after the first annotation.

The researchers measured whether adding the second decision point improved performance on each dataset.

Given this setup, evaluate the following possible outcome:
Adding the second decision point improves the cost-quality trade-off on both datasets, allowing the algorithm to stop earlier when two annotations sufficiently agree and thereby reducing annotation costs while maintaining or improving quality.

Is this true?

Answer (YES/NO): NO